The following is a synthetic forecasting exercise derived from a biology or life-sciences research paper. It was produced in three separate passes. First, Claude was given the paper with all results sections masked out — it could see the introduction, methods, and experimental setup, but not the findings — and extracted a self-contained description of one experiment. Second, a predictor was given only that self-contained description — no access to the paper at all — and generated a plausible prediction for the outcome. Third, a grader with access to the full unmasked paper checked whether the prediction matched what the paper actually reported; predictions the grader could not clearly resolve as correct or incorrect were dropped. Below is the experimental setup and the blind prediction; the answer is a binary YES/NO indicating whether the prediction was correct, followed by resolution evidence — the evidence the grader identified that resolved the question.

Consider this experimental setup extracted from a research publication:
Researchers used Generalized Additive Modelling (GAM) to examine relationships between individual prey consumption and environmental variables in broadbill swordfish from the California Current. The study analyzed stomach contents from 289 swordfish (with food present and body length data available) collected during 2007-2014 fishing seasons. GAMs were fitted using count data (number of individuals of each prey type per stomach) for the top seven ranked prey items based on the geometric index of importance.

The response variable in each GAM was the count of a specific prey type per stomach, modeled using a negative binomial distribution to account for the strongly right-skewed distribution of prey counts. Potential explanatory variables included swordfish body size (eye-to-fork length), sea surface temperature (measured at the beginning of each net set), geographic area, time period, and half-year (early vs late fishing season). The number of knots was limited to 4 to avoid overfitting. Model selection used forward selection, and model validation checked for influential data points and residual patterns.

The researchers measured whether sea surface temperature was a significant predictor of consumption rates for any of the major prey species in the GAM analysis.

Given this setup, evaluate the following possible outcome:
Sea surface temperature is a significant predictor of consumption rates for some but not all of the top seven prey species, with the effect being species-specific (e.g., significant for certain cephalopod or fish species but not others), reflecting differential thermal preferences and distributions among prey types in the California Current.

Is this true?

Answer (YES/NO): YES